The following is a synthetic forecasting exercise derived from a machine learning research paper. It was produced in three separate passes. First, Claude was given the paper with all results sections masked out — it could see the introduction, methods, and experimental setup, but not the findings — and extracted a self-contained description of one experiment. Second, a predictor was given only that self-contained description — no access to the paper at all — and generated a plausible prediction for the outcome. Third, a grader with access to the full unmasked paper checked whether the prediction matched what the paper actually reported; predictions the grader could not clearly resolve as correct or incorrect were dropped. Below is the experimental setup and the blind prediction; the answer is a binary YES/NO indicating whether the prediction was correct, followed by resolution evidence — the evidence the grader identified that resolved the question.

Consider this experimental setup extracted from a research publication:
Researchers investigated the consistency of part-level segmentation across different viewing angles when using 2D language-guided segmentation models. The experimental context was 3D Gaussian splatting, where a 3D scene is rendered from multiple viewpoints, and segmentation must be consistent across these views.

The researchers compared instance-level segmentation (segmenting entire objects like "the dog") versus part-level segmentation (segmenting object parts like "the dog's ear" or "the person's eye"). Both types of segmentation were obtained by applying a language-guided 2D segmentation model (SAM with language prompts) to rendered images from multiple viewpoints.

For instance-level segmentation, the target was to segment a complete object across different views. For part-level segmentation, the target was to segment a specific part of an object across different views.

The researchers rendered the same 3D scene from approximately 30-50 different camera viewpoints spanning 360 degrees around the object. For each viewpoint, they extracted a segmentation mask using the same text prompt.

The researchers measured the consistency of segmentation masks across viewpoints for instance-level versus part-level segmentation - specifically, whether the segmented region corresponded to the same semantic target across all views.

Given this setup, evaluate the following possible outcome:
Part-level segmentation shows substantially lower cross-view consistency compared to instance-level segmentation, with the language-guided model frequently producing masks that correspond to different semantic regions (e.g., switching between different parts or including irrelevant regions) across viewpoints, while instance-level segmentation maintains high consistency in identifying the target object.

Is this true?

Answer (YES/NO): YES